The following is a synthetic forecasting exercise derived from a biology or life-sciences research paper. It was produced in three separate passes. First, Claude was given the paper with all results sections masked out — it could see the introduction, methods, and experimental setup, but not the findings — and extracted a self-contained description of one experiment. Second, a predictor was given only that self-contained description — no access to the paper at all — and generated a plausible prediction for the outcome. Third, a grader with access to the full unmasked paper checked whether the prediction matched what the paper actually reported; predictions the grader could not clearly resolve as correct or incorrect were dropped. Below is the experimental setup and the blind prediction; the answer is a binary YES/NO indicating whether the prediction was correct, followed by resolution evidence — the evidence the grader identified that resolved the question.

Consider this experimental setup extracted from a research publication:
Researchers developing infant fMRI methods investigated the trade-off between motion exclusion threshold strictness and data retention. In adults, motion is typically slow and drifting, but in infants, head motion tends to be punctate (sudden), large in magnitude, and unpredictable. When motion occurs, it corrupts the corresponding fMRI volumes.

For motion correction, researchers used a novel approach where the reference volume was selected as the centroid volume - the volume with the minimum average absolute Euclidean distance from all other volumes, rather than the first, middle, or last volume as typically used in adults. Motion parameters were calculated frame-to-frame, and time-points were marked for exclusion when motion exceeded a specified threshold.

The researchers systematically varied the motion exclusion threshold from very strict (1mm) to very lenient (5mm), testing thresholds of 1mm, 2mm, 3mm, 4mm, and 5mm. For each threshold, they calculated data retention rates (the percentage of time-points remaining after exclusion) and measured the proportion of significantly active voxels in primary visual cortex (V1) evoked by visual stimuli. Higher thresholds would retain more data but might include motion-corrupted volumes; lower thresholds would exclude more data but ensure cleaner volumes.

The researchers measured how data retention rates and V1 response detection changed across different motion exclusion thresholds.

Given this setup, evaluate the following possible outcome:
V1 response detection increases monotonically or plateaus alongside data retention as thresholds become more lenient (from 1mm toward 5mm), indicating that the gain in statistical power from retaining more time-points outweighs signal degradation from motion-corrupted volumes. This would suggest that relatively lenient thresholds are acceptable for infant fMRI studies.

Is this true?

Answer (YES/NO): NO